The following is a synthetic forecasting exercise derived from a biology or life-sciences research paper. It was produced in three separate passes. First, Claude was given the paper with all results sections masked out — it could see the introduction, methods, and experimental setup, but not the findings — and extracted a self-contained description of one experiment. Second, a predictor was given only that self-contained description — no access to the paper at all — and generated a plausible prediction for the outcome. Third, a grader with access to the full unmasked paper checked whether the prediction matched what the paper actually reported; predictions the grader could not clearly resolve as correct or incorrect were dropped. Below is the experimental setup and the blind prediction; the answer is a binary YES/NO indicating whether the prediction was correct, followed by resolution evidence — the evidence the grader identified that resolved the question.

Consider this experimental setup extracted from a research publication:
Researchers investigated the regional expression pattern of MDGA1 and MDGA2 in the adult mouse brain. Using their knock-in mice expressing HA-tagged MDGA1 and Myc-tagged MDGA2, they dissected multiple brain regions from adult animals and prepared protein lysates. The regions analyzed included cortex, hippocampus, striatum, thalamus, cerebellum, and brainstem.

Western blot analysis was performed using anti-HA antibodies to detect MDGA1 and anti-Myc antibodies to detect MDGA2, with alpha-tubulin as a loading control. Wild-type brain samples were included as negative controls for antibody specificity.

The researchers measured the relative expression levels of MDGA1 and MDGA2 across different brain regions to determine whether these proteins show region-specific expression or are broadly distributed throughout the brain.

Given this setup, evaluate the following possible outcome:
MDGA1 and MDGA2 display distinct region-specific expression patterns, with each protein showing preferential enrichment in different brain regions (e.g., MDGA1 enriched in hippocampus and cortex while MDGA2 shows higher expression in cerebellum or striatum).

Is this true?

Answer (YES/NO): NO